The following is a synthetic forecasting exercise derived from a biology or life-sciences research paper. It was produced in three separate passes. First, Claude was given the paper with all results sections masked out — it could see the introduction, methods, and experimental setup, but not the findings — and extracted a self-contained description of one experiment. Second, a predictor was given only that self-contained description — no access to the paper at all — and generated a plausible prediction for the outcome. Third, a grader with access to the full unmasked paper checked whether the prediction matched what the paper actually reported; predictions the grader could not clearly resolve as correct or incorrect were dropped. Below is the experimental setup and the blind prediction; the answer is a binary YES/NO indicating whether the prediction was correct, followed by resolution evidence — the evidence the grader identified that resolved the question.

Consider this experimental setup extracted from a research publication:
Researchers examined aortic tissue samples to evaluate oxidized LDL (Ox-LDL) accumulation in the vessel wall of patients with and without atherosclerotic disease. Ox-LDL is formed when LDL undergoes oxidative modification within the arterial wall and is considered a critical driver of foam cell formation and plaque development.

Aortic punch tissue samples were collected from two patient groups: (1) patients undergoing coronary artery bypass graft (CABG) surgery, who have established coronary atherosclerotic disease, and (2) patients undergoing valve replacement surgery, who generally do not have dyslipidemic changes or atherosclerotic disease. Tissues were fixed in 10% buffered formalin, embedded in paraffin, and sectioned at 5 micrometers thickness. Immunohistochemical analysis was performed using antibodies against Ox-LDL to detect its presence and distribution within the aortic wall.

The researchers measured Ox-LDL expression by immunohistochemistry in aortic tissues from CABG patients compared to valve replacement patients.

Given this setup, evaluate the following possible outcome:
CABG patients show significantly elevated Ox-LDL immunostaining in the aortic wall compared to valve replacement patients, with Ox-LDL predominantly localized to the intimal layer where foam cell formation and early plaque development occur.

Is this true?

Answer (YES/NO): YES